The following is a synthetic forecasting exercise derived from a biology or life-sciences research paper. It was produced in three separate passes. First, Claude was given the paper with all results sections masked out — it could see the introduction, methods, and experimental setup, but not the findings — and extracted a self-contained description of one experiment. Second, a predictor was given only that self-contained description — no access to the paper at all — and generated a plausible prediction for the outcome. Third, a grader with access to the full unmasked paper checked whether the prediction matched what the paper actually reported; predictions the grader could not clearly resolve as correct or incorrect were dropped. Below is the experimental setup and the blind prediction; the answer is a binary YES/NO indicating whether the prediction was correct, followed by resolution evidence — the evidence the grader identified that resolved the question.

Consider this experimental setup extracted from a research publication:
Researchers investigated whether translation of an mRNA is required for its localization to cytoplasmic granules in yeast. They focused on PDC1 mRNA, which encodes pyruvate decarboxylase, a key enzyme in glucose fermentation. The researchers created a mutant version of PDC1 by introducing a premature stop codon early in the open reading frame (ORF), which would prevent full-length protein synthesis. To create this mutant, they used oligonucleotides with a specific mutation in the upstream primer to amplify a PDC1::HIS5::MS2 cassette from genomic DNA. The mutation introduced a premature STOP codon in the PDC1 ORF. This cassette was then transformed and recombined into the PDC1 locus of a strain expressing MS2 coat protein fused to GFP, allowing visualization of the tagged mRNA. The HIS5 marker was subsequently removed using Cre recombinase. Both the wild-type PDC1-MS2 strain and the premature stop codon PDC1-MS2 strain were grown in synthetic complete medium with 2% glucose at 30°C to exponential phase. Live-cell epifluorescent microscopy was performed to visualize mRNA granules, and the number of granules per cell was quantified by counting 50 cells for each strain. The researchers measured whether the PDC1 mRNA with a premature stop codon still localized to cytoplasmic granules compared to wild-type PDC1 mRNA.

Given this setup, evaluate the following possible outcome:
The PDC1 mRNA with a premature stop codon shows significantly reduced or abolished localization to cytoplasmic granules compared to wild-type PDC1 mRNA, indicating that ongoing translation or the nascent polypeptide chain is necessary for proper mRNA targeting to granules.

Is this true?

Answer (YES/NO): YES